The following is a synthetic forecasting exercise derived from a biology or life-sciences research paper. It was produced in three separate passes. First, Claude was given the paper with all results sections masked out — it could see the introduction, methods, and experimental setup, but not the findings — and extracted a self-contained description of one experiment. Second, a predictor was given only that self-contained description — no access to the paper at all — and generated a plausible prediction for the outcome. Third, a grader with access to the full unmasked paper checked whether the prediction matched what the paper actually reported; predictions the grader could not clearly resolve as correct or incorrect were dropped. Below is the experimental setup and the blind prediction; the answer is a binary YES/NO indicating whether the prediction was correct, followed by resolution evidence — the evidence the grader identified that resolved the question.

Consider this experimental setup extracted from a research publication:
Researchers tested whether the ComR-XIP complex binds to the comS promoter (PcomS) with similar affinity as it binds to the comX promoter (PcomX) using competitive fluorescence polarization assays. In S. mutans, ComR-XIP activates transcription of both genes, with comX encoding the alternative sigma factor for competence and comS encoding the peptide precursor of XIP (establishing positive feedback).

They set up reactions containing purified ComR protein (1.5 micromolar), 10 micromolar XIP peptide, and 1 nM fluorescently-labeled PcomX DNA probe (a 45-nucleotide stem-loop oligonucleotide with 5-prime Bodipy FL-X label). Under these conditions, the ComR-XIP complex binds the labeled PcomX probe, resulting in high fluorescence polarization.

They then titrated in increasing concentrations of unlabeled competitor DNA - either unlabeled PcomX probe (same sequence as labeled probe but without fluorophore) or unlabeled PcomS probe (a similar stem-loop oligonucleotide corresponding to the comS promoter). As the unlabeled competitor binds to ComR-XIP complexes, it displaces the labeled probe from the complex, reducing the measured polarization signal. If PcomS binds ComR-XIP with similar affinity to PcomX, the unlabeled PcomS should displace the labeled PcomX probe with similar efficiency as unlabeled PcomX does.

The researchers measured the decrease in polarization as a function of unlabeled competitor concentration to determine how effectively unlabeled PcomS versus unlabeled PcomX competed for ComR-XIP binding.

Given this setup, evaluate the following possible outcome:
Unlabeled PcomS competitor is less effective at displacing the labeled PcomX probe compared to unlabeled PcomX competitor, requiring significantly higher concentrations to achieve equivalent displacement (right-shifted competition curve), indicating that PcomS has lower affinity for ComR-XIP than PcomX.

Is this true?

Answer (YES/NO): NO